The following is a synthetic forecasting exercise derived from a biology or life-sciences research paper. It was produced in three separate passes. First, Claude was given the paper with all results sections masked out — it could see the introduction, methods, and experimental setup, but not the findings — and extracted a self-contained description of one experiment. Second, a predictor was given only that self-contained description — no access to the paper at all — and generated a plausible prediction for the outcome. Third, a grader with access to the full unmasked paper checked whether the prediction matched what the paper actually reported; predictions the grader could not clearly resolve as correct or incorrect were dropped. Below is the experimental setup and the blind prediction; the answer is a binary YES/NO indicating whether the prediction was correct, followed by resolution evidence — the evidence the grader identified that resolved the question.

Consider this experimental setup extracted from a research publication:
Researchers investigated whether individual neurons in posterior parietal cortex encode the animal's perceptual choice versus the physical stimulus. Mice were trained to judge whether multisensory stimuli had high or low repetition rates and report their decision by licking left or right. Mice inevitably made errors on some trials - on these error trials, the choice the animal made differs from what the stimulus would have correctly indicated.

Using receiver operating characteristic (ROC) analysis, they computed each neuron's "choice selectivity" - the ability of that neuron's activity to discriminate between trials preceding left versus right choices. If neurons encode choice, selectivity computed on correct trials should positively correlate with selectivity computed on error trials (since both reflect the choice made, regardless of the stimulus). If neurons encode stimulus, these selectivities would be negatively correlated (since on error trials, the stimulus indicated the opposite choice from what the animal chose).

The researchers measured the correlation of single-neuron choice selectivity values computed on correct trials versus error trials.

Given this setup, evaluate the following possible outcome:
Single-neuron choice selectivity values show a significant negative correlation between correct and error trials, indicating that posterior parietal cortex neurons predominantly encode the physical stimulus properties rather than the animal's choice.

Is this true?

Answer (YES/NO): NO